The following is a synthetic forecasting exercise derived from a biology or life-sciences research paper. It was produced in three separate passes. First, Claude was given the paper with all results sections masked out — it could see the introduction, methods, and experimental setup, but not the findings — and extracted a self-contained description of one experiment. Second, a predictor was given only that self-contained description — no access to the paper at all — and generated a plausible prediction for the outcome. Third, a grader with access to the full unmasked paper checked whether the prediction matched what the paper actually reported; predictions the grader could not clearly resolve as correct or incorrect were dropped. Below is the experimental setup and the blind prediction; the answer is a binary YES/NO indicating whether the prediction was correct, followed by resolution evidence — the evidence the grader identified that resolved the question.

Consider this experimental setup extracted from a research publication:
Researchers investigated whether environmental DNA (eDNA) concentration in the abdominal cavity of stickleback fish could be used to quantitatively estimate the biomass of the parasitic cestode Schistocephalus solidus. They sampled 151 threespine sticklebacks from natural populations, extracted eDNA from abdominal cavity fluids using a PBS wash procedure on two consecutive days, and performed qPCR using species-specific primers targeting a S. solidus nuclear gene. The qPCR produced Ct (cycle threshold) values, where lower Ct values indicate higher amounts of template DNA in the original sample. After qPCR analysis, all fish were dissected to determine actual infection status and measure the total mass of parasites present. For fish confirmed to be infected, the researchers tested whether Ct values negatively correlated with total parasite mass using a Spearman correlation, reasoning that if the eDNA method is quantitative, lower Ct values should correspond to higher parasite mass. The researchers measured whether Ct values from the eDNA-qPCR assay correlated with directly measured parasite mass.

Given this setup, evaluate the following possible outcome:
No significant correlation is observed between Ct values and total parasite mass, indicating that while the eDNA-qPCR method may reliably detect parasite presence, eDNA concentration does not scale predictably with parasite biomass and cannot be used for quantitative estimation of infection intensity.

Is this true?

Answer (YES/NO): NO